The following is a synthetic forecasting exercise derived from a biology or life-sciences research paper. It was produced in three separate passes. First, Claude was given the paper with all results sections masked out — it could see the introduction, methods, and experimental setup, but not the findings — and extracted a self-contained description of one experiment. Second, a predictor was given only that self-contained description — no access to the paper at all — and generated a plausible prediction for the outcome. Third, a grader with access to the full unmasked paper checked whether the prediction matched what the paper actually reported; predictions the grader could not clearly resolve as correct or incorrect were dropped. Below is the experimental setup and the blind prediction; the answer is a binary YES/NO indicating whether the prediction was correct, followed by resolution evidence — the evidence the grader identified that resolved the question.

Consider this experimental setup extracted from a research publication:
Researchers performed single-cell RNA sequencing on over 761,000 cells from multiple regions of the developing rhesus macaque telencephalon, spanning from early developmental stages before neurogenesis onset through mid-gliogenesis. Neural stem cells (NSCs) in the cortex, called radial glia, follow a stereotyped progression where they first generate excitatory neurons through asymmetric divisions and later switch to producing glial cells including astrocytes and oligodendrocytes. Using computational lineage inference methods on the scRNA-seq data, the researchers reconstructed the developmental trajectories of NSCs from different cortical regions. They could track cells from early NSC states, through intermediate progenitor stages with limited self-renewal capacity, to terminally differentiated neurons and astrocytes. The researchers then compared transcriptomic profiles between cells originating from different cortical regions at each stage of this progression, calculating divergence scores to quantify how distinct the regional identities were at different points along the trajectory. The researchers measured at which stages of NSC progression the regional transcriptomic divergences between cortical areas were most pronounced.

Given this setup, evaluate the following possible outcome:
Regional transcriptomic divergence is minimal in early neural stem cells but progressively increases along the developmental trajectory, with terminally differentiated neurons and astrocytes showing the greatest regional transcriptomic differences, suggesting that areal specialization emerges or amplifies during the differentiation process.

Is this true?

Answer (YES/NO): NO